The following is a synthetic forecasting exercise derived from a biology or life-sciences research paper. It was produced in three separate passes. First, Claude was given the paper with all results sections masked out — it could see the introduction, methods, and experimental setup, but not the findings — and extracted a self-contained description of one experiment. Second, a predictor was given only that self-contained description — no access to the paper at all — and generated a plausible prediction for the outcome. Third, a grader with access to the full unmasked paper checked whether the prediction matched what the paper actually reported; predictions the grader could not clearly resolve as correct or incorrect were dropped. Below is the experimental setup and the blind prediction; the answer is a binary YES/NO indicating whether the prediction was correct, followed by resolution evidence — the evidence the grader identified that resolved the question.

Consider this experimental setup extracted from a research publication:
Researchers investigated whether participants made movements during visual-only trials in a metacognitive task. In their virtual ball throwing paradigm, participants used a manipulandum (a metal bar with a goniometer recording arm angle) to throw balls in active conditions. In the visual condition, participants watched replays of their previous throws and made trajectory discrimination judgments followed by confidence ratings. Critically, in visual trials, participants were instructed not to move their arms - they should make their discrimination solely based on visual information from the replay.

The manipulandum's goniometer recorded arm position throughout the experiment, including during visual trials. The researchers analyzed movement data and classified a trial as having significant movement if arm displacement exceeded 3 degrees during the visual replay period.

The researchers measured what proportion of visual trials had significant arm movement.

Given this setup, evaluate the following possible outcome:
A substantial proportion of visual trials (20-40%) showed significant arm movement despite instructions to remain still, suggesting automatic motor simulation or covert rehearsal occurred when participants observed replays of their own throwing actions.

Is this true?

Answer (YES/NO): NO